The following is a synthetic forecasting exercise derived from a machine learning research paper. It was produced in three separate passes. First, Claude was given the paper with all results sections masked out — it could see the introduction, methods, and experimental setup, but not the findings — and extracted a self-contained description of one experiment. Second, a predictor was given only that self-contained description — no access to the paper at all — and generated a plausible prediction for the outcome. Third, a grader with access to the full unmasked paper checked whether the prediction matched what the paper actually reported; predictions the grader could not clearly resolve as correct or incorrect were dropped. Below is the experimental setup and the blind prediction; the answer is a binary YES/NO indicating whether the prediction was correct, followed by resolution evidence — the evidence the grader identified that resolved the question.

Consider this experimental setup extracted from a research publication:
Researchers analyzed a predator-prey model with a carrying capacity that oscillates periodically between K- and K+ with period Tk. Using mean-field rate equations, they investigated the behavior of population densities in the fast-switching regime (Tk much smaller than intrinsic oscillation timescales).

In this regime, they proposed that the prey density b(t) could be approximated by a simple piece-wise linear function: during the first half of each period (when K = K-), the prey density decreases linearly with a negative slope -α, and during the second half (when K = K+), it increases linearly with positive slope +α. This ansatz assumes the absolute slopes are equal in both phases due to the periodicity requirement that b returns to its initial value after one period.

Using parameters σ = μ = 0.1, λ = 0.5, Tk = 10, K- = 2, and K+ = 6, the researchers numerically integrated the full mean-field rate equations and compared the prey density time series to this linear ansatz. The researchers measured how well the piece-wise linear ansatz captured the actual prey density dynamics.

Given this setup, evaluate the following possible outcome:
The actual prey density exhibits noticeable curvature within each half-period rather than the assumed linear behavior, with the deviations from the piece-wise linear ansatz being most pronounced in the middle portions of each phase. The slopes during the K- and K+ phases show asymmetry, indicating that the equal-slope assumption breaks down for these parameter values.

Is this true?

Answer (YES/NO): NO